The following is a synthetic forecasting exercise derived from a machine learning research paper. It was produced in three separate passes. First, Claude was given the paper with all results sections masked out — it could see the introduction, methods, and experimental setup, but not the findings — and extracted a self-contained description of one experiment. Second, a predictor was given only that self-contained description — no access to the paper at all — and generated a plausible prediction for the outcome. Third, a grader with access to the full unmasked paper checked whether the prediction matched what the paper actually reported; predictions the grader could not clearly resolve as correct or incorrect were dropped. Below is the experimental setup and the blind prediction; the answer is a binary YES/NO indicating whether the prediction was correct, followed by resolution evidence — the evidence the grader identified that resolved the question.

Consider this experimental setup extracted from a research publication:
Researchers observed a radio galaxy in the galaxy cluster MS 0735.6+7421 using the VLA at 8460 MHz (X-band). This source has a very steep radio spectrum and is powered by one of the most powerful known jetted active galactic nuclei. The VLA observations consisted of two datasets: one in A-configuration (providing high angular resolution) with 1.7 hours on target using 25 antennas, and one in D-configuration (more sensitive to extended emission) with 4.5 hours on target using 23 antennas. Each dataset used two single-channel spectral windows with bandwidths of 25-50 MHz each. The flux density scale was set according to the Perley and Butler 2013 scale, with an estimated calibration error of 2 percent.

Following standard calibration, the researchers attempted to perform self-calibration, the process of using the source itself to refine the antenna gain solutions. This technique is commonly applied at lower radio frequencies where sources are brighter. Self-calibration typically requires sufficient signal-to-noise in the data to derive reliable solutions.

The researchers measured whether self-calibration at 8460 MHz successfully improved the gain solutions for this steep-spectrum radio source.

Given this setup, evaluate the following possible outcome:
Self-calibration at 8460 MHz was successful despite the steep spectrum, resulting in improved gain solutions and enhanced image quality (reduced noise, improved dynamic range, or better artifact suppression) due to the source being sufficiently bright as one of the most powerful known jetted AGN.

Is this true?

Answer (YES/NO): NO